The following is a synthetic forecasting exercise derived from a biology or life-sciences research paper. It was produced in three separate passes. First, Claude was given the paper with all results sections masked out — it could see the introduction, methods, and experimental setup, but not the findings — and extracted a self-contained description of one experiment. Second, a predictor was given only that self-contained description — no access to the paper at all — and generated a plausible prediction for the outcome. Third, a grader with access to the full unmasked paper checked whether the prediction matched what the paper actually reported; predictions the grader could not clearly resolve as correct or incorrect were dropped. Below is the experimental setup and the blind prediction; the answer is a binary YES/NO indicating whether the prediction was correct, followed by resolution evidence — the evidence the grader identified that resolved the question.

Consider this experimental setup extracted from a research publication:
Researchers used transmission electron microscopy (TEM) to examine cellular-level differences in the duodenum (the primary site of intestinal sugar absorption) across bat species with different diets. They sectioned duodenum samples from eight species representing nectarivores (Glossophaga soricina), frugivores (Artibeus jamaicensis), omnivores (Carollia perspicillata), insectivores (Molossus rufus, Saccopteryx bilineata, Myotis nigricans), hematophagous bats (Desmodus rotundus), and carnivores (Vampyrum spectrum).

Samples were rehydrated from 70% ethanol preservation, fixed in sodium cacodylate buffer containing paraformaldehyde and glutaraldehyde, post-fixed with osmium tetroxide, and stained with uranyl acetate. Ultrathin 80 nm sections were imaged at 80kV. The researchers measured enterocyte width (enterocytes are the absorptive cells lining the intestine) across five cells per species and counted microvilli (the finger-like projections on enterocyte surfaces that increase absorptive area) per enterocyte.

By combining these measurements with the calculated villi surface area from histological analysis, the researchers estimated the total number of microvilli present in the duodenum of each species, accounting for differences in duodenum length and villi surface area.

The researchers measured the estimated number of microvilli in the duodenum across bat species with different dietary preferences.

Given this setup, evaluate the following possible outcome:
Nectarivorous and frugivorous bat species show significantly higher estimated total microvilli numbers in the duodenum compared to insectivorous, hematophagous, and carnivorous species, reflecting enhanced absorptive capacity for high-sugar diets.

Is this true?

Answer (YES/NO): YES